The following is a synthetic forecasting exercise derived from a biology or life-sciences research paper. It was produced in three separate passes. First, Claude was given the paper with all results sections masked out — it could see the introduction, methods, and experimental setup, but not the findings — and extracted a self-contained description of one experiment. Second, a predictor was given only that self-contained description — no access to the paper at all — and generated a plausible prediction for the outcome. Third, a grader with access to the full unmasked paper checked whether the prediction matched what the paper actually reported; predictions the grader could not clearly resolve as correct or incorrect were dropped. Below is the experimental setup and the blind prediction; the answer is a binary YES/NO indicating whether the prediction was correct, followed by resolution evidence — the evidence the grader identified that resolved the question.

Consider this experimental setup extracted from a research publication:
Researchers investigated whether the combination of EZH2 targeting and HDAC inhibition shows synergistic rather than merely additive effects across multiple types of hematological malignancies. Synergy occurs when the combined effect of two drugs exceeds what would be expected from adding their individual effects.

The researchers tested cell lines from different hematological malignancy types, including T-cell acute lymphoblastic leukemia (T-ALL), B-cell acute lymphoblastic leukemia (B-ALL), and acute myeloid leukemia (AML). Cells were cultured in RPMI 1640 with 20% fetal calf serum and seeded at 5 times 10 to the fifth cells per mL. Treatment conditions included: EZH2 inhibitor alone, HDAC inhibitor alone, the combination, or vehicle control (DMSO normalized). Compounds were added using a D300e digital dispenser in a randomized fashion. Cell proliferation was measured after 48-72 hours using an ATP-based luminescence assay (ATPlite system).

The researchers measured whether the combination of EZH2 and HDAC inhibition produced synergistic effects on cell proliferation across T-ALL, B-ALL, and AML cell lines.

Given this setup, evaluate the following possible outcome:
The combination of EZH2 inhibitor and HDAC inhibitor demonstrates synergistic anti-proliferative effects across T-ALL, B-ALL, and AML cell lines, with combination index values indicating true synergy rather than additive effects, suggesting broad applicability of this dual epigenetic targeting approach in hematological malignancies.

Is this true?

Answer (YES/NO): YES